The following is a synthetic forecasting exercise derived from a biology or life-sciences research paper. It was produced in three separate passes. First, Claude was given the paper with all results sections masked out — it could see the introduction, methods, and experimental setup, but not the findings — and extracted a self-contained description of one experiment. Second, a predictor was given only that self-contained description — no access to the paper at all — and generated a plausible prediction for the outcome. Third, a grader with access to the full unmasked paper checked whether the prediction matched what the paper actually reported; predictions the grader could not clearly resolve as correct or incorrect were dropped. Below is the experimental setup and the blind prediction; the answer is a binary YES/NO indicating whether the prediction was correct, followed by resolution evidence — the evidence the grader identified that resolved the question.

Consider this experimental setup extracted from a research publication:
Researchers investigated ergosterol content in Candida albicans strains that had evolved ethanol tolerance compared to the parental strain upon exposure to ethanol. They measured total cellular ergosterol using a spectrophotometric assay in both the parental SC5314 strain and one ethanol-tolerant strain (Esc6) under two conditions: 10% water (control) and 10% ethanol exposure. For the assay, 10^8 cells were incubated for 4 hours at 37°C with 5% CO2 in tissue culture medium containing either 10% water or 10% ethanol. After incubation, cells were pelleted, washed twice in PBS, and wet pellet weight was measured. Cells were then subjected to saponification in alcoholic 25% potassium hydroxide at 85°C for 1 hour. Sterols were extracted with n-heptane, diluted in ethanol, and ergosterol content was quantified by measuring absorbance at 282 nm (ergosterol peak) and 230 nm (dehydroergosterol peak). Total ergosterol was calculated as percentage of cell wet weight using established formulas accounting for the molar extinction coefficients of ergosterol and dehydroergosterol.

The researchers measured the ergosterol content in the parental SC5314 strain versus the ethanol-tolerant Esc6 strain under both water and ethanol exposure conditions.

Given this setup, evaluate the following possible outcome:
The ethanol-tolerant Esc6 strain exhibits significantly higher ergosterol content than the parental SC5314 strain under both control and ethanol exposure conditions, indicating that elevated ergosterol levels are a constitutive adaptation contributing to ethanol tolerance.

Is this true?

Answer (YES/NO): NO